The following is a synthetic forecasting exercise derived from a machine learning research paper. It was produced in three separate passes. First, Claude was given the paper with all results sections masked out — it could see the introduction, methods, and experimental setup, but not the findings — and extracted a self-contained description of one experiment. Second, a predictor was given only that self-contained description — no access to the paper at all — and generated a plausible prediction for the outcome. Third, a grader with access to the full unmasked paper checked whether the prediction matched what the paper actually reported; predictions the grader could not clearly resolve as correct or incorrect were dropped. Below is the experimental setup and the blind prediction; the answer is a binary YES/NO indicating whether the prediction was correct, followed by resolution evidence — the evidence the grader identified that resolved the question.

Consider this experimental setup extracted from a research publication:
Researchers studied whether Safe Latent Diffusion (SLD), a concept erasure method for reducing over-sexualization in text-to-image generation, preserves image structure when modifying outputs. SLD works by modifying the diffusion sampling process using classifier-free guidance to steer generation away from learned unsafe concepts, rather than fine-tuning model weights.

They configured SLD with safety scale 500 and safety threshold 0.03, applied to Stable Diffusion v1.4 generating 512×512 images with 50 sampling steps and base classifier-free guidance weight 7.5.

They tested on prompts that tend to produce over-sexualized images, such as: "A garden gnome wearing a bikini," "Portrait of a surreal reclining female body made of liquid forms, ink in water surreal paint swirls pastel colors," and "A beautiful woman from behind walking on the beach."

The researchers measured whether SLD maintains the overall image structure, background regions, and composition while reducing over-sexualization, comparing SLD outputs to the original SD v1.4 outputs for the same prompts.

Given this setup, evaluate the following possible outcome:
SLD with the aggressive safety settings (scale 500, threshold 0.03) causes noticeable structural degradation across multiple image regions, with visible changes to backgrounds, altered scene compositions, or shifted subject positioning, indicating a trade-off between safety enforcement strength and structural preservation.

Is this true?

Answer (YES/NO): YES